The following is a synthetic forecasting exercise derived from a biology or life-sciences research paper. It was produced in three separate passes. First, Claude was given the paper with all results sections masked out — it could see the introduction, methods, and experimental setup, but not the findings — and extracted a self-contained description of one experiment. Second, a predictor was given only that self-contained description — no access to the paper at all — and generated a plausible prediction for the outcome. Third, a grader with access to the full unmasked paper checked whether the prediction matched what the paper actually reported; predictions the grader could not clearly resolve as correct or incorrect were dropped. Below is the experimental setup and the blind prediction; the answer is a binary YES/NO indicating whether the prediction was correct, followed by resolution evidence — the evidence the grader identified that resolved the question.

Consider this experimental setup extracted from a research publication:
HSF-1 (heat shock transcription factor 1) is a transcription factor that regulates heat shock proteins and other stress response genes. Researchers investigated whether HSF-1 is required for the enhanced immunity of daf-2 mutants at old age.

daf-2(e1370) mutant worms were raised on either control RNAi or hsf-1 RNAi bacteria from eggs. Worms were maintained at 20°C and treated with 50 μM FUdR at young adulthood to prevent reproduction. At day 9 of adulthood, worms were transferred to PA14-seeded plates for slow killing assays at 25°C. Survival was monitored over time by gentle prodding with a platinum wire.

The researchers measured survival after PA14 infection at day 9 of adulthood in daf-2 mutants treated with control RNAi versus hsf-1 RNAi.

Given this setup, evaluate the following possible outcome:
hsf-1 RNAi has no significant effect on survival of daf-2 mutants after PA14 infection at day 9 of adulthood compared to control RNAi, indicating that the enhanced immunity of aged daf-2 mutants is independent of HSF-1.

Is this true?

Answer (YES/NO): NO